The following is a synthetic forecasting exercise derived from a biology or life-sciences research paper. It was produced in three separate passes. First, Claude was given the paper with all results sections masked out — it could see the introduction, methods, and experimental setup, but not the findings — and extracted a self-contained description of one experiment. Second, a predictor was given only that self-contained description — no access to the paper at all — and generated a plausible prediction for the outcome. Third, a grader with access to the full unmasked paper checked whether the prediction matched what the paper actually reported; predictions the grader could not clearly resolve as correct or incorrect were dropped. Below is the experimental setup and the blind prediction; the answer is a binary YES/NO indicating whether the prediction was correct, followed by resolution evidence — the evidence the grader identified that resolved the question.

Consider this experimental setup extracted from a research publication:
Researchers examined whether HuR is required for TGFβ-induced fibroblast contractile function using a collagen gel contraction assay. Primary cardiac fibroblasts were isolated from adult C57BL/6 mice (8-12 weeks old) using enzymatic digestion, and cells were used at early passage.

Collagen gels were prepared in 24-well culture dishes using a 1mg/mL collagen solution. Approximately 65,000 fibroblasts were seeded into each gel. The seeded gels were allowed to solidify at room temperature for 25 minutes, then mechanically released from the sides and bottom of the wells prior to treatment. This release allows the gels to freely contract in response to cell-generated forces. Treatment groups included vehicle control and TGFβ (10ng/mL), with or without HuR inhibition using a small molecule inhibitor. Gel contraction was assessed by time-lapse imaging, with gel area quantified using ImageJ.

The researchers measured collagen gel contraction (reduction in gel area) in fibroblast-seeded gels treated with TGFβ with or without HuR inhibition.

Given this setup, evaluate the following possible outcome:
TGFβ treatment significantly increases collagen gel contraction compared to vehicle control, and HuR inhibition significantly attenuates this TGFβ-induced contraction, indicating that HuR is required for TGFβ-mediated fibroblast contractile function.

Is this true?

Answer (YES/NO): YES